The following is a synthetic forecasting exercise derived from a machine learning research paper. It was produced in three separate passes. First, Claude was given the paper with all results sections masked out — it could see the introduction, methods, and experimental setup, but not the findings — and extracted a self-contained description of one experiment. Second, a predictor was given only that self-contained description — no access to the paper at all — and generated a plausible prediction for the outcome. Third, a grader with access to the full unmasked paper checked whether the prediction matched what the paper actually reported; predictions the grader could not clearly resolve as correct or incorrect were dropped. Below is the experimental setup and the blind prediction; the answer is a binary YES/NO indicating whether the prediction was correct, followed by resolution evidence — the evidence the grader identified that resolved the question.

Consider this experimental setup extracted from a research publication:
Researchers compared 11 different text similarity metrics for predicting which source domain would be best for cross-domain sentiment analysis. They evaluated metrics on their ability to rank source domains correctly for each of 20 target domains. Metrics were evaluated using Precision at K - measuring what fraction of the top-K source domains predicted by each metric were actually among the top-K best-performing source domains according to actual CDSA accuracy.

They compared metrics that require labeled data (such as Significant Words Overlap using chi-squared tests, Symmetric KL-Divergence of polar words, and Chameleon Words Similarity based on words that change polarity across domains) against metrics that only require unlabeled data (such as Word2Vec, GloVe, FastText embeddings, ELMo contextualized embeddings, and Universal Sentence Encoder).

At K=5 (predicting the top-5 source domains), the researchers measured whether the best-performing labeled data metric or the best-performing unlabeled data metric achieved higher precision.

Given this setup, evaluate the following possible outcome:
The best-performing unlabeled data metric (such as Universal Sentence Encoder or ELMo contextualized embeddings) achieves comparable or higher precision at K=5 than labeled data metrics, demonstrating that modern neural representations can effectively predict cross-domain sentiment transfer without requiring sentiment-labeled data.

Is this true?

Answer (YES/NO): YES